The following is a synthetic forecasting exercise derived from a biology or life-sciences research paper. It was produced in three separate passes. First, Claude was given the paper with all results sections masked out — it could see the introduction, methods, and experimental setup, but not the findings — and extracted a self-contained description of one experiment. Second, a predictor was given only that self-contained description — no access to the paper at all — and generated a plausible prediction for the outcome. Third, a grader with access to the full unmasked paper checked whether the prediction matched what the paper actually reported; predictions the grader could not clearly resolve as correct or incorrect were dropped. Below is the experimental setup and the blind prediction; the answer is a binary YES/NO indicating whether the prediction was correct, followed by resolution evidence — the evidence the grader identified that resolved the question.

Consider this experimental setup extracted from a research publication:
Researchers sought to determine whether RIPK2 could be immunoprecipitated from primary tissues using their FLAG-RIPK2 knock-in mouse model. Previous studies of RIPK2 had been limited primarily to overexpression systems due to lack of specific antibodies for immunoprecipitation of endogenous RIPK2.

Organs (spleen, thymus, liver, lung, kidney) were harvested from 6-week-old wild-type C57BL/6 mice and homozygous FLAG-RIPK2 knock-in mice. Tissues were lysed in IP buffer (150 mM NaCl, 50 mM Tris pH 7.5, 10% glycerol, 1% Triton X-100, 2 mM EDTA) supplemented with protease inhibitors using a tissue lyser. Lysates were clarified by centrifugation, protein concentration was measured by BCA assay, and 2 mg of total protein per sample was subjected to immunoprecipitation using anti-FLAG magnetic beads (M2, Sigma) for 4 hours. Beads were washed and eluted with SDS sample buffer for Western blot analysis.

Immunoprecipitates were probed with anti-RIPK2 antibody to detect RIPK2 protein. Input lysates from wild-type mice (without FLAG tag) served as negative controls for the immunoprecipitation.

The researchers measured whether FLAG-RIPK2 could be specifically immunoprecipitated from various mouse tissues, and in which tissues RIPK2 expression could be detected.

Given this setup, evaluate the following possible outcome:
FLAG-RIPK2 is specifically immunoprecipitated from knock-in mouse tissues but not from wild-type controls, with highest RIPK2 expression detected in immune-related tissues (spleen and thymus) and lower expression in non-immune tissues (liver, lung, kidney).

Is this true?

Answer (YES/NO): NO